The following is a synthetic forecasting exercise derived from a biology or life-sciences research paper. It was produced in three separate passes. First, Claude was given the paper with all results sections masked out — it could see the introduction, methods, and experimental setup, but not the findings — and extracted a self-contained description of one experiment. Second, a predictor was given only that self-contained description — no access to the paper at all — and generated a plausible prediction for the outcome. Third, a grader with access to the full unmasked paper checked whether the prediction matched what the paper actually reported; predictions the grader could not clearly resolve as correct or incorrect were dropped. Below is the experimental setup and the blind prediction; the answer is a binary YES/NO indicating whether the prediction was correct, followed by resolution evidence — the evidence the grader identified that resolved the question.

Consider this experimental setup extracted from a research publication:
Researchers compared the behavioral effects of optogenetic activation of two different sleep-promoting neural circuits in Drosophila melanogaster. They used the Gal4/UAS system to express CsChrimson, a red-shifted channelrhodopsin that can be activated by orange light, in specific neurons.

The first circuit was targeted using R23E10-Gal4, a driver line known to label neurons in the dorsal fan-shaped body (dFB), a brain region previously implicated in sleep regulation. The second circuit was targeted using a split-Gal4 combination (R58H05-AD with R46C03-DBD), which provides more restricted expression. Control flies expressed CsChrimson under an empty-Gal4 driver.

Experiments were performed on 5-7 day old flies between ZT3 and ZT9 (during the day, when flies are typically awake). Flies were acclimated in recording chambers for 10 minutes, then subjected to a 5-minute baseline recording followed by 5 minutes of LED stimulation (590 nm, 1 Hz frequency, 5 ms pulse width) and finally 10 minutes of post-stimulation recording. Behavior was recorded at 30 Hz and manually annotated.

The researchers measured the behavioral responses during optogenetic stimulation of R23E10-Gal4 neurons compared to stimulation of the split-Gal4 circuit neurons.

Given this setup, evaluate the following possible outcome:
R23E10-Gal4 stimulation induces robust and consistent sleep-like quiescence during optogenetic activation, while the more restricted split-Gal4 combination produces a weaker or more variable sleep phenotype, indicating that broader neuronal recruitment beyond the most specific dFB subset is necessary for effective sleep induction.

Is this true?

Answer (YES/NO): NO